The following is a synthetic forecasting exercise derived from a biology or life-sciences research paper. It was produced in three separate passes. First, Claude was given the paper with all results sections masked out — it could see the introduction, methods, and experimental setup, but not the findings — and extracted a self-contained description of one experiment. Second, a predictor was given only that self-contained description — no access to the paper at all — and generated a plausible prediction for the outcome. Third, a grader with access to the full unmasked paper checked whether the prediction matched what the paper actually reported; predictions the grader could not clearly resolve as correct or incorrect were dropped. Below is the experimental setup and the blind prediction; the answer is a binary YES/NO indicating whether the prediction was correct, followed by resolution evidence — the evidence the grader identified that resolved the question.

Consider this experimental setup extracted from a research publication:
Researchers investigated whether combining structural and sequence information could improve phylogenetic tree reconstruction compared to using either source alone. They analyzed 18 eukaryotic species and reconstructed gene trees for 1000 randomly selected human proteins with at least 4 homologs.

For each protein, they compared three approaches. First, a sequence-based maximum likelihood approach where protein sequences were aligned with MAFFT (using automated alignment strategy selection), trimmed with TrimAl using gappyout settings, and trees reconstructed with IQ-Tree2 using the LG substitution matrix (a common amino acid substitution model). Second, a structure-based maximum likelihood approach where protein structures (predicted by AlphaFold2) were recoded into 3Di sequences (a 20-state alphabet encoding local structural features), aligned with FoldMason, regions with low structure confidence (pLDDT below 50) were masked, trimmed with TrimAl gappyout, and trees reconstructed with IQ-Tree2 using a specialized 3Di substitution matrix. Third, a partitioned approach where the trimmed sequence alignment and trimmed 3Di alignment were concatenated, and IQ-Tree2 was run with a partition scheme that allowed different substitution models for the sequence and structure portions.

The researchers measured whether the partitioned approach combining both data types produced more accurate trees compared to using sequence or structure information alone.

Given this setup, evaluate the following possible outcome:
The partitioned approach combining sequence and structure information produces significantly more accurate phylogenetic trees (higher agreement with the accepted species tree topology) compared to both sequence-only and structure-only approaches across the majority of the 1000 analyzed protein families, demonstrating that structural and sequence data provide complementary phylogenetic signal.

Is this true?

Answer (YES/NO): NO